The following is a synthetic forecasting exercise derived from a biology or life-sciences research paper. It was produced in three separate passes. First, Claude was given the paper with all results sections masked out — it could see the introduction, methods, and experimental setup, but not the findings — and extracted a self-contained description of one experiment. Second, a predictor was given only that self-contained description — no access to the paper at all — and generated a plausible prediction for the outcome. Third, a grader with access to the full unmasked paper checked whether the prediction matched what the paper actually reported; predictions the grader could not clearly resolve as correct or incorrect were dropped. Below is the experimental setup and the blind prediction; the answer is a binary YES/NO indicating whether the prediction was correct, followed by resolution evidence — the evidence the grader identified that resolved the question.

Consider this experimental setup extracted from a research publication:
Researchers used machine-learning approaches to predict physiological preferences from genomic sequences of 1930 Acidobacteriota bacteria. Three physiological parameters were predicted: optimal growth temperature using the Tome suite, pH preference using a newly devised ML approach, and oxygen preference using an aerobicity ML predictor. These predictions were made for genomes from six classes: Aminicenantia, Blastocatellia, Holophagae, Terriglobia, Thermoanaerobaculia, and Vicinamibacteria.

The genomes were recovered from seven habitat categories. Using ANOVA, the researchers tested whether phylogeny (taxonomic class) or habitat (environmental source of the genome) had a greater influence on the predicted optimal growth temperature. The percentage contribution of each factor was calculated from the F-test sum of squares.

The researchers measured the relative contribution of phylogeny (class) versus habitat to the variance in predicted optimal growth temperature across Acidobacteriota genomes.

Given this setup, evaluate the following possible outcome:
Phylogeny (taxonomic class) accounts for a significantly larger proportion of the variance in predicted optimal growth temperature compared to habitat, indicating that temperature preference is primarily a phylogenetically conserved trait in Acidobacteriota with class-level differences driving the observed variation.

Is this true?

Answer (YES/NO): YES